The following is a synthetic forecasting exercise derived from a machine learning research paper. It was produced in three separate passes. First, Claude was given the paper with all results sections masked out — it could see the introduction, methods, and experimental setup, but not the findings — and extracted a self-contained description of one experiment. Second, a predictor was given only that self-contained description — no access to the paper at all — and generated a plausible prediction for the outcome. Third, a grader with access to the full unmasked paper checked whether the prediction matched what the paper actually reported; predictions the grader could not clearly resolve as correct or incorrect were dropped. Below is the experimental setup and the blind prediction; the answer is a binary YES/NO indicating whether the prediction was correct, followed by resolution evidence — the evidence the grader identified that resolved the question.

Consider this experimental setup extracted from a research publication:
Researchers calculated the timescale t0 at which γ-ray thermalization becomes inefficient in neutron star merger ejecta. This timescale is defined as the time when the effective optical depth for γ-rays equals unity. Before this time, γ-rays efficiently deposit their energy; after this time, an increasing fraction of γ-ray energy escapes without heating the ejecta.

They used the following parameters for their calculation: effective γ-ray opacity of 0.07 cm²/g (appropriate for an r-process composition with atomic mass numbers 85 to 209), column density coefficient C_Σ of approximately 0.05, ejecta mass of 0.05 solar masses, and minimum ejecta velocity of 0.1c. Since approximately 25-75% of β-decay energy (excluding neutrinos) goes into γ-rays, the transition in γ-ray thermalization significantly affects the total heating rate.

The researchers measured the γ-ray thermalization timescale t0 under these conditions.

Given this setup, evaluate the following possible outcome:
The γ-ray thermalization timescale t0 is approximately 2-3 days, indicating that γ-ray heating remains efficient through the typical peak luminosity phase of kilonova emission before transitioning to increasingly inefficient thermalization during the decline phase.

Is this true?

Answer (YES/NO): YES